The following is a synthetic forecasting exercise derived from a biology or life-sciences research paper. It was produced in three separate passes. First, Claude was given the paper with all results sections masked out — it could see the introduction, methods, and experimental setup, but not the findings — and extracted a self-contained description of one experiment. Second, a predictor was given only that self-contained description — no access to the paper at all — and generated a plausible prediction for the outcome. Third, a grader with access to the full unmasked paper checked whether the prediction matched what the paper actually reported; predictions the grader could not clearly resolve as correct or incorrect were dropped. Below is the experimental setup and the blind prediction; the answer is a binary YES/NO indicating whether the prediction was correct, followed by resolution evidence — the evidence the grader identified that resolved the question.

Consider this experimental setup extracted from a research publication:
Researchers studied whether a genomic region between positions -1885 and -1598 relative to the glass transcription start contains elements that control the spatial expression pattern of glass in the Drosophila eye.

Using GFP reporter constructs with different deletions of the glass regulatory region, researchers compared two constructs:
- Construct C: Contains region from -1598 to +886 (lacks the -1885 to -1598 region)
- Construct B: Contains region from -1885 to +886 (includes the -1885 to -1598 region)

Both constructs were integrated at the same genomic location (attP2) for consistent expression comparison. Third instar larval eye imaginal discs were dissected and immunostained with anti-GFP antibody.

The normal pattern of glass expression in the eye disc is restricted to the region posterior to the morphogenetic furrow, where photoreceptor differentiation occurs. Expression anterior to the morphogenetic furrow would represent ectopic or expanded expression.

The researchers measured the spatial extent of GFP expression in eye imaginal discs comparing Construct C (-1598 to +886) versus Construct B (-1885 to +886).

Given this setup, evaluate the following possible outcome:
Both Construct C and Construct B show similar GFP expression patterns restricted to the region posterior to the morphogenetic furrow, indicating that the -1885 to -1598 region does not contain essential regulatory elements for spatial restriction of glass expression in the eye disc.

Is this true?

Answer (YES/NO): NO